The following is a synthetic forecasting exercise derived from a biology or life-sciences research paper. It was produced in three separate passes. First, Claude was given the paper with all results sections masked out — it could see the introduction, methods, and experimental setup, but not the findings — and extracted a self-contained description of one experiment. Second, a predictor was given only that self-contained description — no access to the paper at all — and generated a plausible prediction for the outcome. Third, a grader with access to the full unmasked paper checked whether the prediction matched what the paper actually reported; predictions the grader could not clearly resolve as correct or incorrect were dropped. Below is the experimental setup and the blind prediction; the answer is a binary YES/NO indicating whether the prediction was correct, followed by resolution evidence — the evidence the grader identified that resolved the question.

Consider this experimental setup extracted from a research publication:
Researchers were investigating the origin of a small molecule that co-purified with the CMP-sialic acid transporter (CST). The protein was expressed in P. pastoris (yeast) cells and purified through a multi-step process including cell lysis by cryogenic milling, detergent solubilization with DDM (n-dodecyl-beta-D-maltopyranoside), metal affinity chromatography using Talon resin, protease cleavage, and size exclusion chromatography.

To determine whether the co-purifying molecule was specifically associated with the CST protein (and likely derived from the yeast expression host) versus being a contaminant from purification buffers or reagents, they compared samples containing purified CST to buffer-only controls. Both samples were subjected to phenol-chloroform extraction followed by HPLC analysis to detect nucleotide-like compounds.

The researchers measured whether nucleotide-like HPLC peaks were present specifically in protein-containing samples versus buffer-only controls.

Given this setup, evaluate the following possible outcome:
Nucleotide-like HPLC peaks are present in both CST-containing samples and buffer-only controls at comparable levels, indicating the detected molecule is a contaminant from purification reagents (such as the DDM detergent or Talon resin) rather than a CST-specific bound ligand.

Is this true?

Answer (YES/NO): NO